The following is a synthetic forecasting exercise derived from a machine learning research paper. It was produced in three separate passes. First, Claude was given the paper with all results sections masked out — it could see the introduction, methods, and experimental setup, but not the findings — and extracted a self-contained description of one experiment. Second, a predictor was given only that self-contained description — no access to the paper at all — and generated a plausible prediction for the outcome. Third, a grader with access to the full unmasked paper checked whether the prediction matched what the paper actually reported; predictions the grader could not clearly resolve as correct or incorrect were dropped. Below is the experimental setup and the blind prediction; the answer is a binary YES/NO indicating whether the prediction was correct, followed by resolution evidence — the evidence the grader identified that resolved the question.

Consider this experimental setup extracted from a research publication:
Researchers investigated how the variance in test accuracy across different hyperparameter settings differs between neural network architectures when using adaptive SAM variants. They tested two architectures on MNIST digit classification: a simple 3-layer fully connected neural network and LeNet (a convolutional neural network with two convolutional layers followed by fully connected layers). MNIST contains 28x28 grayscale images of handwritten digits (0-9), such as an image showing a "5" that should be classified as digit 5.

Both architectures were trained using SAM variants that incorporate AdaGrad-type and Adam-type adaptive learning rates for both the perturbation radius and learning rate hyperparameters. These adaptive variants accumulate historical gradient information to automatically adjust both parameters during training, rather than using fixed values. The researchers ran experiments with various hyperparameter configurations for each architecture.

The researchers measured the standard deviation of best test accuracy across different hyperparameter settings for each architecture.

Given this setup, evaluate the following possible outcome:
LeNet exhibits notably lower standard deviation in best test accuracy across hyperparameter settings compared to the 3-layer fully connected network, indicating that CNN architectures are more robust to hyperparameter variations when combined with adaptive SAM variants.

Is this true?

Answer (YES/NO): NO